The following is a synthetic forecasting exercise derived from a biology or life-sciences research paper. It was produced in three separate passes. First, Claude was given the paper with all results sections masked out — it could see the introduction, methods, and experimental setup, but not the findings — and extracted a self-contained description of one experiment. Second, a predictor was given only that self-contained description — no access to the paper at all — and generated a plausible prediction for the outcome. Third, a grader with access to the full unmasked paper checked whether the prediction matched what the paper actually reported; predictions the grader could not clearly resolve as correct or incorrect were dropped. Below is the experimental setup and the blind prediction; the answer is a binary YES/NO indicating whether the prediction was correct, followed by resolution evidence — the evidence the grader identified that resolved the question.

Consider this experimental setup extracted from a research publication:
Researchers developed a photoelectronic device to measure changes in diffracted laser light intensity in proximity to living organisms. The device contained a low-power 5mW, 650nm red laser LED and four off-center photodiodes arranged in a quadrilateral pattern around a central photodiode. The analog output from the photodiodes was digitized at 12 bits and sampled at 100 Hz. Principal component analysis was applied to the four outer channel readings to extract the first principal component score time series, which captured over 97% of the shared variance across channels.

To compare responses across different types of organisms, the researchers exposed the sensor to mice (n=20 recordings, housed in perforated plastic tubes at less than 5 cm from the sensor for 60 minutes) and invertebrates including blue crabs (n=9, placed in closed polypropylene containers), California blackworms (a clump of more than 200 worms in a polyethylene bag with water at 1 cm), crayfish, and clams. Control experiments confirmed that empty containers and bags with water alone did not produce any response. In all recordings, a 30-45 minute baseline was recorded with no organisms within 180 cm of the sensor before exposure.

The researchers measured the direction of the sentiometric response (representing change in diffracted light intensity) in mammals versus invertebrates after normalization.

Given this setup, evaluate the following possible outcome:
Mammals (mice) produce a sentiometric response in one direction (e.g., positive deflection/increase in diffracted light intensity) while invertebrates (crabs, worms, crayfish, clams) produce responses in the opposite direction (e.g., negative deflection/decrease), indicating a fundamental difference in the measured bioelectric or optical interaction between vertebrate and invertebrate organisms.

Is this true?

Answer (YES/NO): YES